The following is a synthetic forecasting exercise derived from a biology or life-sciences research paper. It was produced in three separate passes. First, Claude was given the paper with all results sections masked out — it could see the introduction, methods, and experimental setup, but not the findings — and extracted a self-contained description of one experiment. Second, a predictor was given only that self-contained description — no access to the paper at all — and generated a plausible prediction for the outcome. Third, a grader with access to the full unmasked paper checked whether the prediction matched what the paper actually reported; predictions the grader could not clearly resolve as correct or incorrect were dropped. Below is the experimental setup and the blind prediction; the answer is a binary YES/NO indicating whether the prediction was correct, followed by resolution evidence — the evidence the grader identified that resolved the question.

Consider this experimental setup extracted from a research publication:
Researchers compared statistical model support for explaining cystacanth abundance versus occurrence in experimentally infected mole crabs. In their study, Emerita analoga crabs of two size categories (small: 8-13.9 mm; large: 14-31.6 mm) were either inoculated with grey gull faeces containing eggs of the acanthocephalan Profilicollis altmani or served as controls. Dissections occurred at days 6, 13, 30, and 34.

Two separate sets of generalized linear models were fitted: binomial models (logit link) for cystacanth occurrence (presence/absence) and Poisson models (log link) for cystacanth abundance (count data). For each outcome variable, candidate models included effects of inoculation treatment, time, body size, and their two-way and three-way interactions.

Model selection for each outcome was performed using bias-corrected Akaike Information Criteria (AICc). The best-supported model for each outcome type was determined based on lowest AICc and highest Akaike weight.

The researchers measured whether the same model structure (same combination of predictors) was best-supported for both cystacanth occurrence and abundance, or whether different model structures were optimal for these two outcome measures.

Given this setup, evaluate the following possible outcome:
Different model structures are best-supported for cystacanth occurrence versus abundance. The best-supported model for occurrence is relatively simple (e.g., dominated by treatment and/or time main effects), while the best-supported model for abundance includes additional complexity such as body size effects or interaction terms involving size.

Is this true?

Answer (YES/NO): NO